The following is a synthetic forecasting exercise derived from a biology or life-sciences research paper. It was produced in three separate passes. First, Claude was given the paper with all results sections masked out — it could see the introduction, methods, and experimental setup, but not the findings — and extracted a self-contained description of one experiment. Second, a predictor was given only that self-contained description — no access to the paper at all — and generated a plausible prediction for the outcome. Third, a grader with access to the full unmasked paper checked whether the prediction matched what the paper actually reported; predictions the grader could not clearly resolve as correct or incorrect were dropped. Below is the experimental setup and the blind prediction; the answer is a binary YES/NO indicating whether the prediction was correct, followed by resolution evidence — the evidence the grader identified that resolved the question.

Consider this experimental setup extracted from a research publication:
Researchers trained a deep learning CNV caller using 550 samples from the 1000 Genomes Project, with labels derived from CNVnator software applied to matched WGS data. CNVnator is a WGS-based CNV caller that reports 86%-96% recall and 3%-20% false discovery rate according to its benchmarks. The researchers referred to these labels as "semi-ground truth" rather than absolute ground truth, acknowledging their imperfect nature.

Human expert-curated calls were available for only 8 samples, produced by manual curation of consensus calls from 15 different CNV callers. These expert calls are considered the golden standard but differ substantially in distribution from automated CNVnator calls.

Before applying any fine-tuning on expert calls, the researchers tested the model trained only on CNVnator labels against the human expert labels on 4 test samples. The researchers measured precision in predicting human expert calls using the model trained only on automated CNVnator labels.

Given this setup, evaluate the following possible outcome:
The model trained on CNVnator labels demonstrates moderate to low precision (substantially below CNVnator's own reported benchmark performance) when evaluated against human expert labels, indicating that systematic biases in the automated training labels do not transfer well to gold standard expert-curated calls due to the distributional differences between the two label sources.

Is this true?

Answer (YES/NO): YES